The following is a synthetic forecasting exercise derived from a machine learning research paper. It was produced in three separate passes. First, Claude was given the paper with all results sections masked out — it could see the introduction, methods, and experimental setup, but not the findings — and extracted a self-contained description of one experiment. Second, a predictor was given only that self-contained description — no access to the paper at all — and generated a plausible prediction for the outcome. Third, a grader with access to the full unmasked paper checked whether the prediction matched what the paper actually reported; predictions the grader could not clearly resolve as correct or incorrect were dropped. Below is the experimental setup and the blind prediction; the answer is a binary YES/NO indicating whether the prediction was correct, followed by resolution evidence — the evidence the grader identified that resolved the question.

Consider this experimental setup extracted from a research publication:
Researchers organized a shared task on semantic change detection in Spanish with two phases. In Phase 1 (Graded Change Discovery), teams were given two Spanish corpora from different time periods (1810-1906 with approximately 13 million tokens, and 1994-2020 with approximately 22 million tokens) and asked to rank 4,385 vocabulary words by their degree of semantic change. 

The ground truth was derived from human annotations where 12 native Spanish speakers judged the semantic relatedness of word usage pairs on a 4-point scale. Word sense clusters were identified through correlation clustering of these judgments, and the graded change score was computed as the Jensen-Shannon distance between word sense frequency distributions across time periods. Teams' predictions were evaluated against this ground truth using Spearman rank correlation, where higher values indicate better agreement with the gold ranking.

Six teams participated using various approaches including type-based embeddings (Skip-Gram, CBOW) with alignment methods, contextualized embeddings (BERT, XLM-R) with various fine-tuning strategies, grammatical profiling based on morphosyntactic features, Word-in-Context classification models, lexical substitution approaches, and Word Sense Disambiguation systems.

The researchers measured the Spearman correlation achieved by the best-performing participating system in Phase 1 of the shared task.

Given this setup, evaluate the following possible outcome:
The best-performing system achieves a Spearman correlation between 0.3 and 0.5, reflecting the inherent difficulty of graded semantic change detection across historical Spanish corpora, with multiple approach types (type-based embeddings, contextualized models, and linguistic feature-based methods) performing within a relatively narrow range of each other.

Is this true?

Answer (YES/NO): NO